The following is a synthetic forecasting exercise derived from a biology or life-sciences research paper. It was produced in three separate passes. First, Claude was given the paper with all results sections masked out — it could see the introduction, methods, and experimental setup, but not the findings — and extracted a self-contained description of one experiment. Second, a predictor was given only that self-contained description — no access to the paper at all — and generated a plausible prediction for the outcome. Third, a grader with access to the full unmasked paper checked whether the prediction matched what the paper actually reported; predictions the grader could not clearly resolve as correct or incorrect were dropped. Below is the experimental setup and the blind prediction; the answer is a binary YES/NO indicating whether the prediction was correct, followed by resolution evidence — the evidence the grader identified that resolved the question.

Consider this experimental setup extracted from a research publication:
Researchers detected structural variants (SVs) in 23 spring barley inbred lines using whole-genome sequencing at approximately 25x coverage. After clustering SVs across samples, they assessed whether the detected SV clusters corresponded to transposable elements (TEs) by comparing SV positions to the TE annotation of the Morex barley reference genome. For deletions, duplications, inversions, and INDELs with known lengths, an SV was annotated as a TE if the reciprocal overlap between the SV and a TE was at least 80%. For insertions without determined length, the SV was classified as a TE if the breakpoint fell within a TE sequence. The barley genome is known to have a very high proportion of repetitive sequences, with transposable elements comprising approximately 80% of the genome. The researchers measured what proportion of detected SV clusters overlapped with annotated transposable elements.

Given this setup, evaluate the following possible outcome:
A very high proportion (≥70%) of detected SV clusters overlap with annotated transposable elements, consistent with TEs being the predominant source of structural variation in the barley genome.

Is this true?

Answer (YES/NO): NO